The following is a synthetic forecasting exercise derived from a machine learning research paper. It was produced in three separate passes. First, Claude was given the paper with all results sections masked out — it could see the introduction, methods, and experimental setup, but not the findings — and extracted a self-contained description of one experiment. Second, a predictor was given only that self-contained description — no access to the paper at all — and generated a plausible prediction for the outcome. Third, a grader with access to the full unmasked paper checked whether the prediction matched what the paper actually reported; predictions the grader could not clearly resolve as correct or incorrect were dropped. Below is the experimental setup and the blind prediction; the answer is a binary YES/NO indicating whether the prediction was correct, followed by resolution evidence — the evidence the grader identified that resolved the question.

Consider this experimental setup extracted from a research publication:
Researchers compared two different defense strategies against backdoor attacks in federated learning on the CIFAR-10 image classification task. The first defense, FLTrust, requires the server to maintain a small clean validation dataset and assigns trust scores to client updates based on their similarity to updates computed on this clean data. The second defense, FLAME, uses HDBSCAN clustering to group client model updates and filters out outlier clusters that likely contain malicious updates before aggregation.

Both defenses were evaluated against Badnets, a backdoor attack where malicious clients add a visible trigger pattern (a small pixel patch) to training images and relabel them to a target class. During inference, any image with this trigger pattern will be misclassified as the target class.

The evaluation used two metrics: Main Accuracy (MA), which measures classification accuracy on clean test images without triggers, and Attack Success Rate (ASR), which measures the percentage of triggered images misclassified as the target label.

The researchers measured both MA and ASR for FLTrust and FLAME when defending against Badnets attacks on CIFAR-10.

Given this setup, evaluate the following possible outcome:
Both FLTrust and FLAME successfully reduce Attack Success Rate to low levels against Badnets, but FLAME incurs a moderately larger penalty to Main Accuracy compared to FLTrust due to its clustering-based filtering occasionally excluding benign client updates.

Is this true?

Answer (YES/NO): NO